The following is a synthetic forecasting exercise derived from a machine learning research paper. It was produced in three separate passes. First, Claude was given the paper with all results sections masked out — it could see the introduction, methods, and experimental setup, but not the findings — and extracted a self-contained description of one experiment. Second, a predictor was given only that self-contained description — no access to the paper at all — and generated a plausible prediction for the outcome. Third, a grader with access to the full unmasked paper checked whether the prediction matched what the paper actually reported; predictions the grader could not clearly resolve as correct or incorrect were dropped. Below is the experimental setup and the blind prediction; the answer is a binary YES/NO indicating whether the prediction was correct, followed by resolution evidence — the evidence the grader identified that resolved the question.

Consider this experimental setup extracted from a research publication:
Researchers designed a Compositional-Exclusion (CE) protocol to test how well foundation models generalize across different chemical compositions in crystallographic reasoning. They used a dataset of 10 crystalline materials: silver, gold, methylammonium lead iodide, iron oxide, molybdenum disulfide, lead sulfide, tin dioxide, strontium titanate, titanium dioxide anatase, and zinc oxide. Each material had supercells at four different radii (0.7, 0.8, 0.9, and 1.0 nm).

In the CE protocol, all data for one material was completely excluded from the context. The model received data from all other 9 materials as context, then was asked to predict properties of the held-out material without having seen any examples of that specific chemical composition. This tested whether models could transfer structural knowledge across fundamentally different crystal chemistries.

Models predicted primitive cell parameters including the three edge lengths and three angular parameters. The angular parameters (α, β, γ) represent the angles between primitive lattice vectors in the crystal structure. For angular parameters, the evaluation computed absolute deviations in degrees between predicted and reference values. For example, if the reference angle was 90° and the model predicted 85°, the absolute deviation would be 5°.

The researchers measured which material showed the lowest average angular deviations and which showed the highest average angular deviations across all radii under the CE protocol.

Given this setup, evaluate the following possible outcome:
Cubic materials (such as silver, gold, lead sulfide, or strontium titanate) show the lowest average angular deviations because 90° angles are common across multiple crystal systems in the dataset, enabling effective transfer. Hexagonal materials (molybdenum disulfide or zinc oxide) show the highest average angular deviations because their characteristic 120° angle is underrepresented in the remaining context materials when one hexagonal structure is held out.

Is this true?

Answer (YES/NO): NO